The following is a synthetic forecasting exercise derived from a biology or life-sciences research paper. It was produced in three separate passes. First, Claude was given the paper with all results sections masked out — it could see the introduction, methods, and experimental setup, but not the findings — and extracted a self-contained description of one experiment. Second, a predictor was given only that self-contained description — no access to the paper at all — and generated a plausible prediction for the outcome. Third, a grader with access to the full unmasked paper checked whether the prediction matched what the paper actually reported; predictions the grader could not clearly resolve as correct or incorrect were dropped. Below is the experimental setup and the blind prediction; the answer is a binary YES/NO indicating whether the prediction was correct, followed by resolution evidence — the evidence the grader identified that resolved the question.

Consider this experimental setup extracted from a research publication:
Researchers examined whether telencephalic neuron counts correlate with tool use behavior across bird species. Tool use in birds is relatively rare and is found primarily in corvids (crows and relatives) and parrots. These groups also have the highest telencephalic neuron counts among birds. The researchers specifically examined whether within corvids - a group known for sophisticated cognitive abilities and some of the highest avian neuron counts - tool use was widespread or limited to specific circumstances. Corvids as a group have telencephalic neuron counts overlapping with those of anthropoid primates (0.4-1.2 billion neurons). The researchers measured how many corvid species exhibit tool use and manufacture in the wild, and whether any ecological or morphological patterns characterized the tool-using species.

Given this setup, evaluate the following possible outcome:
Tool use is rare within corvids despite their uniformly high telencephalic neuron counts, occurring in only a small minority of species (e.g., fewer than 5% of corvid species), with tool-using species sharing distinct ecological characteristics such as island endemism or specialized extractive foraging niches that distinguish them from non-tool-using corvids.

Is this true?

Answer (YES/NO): YES